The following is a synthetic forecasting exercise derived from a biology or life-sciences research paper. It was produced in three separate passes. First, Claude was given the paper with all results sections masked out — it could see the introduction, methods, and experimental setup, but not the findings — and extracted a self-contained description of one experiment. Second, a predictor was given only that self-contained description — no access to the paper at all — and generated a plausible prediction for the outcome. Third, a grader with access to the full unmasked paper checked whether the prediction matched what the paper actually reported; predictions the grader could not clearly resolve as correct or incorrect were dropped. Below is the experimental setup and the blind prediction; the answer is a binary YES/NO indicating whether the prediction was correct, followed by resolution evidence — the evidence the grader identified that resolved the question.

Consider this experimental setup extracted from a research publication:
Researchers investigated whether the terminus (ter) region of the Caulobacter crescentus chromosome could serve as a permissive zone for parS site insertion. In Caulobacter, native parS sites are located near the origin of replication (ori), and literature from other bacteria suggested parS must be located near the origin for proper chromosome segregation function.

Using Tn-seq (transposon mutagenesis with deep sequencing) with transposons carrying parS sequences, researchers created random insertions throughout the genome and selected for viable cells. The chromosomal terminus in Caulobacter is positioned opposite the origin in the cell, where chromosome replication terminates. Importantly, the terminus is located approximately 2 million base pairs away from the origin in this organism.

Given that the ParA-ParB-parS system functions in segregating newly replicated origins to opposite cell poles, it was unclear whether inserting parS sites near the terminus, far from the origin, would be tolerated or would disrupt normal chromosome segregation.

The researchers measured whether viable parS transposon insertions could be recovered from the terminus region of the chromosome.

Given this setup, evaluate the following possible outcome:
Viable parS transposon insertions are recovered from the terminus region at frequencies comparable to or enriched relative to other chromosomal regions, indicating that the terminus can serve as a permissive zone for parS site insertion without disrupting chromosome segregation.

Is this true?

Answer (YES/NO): YES